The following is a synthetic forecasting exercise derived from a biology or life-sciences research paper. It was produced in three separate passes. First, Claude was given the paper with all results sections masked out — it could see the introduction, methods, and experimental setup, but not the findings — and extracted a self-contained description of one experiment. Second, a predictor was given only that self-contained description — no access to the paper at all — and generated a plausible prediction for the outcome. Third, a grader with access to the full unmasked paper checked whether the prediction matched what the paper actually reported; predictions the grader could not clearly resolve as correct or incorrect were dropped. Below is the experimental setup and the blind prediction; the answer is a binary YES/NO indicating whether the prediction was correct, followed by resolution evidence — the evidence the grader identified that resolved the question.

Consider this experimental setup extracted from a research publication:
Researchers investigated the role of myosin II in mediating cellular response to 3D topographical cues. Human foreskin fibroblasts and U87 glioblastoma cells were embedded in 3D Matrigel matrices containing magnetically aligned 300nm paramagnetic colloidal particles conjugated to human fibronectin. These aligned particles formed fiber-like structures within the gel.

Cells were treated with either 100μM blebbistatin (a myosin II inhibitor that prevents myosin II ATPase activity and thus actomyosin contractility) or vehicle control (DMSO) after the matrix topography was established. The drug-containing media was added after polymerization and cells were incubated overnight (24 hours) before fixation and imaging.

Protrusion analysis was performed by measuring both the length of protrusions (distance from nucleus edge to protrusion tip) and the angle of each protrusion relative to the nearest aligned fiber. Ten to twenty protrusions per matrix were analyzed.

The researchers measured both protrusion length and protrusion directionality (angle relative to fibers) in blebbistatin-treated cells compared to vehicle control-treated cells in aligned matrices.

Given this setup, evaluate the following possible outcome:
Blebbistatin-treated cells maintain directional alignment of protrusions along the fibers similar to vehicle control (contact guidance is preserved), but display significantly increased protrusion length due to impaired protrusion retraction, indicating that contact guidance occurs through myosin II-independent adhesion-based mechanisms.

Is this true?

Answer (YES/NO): NO